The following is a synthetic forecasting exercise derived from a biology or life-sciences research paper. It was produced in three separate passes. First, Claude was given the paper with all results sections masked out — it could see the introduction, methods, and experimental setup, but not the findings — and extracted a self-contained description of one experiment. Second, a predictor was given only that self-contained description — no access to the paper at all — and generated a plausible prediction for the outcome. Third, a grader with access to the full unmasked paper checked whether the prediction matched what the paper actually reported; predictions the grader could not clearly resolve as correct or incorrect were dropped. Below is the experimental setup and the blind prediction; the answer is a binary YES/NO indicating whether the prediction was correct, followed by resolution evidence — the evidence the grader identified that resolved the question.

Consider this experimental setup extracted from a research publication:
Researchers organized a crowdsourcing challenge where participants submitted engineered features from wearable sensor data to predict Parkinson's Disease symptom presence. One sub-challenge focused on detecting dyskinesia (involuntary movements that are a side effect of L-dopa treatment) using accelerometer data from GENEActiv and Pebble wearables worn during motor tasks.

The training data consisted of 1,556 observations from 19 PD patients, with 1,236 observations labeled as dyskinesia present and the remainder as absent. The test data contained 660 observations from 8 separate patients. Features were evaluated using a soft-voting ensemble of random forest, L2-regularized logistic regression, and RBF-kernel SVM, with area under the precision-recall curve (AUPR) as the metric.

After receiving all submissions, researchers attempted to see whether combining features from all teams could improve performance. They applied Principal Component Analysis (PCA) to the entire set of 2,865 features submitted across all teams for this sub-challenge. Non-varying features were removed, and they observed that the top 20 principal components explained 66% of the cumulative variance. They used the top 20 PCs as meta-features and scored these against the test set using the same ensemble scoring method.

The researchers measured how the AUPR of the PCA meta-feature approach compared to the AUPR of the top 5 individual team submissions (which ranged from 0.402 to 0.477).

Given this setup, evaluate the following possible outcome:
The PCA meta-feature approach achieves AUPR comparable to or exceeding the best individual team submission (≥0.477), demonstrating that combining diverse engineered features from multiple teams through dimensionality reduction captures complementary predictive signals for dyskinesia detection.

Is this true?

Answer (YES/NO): YES